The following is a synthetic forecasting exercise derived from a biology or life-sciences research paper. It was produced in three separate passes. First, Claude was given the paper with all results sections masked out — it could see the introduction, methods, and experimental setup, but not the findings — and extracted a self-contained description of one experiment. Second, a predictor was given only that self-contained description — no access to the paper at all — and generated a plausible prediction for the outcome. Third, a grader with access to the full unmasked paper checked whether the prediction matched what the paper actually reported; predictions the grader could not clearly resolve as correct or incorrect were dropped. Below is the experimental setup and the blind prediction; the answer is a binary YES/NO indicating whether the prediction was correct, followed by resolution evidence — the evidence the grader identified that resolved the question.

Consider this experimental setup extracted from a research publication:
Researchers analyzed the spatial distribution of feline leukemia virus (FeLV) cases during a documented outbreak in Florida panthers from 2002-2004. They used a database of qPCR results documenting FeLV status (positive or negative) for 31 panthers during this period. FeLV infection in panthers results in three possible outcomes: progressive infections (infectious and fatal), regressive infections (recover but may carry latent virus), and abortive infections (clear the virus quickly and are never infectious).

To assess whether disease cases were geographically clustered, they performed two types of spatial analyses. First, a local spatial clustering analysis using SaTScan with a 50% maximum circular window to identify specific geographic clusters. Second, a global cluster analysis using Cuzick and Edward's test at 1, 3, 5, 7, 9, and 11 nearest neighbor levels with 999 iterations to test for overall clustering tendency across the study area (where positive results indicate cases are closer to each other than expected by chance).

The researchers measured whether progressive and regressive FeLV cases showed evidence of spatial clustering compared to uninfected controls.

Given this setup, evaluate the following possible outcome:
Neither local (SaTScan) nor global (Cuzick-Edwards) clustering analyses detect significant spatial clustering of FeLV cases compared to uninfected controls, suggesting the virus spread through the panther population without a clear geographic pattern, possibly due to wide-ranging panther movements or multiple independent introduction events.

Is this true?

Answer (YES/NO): NO